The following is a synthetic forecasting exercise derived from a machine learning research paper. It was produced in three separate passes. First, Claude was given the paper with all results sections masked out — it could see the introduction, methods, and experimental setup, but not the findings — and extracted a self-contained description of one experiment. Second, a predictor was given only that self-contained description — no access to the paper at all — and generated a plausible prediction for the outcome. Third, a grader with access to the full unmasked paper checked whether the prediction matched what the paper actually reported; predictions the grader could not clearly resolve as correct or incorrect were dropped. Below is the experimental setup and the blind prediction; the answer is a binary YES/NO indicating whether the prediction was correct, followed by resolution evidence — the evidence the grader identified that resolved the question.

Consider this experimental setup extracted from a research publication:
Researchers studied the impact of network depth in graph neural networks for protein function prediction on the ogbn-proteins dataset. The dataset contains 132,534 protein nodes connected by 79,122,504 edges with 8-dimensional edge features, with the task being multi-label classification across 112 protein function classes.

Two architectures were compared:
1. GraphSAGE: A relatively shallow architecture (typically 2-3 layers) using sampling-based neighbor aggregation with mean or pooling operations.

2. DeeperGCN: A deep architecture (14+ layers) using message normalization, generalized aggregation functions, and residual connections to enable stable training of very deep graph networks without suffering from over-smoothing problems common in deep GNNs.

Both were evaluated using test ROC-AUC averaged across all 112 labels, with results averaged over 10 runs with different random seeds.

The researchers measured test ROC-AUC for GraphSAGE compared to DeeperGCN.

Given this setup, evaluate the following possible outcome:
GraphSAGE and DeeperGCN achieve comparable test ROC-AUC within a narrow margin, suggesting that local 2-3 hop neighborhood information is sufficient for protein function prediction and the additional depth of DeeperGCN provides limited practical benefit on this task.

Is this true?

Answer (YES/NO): NO